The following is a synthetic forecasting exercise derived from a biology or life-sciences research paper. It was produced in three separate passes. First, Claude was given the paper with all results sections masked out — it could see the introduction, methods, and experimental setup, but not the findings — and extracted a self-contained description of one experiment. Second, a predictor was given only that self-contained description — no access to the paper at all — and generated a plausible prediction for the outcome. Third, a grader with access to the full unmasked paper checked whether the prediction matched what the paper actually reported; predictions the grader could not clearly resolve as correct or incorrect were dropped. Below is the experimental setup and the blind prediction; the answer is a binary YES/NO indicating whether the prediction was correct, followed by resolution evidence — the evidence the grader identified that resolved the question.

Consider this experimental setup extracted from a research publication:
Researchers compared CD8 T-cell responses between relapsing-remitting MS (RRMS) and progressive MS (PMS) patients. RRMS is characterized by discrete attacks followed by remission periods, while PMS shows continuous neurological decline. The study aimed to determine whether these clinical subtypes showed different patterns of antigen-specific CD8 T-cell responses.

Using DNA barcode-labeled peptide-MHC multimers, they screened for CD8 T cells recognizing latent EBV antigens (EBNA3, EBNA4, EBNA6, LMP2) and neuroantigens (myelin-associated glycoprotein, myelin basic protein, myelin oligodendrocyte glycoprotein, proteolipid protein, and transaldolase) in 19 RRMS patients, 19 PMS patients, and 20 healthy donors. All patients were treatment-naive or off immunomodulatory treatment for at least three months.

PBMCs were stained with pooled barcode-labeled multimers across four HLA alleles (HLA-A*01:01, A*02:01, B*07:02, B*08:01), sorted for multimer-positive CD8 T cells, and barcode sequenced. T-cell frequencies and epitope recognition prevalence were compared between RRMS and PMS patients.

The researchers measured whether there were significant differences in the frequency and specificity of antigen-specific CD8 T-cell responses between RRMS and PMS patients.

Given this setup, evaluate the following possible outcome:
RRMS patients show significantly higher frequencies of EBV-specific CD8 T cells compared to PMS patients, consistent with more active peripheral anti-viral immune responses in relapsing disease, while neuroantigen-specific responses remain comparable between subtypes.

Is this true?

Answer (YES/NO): NO